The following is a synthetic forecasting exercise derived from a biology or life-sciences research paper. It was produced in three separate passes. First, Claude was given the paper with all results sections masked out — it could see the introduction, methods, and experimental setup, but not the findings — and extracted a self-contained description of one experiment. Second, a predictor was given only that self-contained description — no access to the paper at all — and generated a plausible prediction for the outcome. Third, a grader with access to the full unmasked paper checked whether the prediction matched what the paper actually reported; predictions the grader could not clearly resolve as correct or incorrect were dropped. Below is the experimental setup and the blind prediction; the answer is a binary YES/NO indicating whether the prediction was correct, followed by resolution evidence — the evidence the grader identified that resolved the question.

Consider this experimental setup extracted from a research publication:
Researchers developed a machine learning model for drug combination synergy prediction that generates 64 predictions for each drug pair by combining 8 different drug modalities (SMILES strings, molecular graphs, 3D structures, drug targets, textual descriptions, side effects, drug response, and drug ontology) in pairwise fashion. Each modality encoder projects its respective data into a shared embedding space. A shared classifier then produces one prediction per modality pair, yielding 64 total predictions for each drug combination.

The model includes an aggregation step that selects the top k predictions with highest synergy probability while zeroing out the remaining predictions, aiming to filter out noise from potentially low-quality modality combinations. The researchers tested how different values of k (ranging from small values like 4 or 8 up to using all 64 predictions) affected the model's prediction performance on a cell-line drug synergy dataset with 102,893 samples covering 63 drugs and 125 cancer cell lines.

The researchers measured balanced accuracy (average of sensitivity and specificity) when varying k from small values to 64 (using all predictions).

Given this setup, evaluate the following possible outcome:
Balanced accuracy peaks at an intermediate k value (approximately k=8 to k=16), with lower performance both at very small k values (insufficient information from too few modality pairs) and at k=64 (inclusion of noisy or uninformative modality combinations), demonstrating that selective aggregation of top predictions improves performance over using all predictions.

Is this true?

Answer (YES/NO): NO